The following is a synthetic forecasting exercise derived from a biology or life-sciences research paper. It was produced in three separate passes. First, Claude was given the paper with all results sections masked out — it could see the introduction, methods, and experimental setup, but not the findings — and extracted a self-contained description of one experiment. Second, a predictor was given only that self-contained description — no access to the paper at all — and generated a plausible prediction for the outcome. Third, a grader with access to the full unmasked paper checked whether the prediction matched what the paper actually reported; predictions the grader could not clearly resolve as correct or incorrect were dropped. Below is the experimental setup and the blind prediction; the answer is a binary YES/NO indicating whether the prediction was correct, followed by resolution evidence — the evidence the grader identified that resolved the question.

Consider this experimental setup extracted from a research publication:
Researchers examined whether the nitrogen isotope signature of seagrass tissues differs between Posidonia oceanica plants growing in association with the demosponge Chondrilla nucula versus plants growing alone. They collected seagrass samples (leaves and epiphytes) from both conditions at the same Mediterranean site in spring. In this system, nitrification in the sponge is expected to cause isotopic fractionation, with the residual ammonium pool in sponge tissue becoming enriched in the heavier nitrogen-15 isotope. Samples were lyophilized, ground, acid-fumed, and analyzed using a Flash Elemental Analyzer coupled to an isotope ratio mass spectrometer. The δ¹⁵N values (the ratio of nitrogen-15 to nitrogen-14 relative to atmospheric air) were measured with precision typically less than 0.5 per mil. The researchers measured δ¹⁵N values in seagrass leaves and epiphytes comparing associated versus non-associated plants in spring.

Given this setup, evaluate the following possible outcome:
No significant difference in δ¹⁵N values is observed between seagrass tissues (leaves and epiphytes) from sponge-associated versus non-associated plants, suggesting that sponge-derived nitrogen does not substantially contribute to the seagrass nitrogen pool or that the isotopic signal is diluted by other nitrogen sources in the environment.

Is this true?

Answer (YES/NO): NO